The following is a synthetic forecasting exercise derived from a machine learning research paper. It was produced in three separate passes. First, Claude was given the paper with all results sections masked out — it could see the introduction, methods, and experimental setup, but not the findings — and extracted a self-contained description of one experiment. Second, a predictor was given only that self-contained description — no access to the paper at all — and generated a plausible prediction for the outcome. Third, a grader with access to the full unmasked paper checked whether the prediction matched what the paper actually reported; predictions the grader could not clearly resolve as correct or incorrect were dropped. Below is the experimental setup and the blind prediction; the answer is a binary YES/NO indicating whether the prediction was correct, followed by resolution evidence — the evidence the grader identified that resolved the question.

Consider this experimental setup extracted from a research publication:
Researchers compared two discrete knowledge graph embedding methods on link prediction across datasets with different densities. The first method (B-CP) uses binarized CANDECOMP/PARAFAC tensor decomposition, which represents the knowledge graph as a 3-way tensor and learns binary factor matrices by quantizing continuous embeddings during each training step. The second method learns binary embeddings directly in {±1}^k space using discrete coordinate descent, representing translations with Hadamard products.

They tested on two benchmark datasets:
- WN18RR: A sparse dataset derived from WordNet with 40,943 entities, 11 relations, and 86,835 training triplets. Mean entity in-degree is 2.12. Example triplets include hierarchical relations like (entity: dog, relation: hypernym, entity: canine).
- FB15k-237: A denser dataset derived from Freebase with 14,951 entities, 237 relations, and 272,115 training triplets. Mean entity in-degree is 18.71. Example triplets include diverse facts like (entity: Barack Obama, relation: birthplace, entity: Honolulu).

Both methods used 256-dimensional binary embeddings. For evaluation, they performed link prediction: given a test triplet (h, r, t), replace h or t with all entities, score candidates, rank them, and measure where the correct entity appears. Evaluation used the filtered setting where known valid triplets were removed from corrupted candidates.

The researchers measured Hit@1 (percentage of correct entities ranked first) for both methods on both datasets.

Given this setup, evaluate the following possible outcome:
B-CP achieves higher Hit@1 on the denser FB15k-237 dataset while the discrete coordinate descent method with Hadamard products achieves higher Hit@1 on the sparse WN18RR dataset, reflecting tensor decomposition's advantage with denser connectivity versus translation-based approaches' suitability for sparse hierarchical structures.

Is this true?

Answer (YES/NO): NO